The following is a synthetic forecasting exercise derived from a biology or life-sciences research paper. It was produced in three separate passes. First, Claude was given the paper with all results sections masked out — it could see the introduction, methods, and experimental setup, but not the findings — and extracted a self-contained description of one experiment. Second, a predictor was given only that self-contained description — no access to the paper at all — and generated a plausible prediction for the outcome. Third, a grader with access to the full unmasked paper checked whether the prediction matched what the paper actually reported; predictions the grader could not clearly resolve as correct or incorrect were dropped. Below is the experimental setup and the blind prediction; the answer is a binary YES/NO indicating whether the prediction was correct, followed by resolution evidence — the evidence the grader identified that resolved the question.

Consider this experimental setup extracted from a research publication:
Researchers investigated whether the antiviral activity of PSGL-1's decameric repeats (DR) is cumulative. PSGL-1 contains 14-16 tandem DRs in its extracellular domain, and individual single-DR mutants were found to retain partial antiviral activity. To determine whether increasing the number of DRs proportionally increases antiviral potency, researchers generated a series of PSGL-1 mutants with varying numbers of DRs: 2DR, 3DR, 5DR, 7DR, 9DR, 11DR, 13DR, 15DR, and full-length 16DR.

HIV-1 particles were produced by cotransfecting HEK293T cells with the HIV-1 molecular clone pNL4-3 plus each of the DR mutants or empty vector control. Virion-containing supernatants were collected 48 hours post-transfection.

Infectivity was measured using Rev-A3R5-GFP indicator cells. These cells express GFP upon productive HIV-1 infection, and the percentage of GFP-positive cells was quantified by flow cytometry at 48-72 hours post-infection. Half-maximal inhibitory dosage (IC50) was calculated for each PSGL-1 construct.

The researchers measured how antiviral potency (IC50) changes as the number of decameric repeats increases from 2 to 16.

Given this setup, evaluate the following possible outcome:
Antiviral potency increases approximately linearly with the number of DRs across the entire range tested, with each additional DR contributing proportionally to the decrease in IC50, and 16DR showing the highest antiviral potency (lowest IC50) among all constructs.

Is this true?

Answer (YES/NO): NO